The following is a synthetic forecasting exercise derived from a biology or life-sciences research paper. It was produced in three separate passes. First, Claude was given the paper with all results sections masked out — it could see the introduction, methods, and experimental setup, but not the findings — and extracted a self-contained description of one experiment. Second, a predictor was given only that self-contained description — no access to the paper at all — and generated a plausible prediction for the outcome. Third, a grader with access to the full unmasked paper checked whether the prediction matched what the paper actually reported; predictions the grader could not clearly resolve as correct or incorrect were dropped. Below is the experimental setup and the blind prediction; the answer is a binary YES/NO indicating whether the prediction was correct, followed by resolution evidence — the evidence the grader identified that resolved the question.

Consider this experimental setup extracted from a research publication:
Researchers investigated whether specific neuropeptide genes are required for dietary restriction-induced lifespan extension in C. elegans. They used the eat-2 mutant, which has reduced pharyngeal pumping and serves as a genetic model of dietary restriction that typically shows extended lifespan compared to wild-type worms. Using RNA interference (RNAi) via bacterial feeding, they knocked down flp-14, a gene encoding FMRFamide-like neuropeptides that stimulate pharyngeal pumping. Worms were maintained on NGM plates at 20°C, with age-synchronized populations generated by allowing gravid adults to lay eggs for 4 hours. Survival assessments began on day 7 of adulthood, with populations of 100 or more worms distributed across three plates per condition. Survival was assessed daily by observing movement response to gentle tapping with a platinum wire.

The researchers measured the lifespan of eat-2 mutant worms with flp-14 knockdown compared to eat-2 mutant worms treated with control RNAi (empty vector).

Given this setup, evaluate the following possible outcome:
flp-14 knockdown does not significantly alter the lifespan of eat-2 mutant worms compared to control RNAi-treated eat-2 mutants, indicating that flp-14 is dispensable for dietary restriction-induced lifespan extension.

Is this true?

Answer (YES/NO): NO